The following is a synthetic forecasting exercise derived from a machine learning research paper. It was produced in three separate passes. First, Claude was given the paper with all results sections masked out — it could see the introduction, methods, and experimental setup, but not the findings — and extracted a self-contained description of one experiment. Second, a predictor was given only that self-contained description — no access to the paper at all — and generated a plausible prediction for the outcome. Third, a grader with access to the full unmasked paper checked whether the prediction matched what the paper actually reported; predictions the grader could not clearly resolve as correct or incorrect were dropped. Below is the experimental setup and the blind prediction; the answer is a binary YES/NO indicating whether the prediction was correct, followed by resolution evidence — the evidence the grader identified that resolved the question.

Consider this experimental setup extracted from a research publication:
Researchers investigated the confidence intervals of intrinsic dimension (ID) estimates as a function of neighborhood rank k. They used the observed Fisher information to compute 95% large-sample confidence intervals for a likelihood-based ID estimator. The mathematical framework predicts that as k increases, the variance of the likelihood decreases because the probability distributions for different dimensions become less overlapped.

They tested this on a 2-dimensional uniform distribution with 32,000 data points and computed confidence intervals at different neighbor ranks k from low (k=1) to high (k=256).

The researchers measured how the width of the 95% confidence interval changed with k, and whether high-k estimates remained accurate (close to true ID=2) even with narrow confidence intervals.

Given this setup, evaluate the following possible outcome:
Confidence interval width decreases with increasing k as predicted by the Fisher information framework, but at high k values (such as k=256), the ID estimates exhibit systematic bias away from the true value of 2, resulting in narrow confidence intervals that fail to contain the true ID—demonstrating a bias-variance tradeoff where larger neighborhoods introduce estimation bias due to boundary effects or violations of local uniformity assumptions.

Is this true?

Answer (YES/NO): YES